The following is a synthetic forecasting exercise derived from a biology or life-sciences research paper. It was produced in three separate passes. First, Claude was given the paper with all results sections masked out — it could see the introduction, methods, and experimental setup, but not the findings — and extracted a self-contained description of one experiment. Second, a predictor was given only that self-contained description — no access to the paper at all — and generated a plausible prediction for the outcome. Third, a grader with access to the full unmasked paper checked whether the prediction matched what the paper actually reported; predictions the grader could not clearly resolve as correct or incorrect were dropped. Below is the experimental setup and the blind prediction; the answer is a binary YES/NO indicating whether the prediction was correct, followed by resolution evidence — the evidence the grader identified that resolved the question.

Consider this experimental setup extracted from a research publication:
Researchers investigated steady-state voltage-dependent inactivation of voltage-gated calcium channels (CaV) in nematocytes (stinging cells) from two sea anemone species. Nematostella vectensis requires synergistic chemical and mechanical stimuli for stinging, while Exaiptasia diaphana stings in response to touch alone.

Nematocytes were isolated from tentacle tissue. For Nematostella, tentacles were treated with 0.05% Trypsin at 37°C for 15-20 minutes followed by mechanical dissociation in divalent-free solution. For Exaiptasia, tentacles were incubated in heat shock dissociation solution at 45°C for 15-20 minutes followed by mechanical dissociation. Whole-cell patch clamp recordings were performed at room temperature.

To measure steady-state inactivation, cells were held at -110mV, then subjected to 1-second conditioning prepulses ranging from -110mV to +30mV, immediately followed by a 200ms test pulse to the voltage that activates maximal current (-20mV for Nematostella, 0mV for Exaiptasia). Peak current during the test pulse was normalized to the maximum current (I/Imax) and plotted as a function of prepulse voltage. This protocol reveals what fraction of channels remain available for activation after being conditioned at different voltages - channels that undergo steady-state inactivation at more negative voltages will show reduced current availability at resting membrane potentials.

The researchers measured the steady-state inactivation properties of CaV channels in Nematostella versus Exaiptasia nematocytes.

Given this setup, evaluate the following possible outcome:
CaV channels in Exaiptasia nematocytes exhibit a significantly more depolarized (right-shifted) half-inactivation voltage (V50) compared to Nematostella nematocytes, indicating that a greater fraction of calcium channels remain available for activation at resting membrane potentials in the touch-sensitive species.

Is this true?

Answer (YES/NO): NO